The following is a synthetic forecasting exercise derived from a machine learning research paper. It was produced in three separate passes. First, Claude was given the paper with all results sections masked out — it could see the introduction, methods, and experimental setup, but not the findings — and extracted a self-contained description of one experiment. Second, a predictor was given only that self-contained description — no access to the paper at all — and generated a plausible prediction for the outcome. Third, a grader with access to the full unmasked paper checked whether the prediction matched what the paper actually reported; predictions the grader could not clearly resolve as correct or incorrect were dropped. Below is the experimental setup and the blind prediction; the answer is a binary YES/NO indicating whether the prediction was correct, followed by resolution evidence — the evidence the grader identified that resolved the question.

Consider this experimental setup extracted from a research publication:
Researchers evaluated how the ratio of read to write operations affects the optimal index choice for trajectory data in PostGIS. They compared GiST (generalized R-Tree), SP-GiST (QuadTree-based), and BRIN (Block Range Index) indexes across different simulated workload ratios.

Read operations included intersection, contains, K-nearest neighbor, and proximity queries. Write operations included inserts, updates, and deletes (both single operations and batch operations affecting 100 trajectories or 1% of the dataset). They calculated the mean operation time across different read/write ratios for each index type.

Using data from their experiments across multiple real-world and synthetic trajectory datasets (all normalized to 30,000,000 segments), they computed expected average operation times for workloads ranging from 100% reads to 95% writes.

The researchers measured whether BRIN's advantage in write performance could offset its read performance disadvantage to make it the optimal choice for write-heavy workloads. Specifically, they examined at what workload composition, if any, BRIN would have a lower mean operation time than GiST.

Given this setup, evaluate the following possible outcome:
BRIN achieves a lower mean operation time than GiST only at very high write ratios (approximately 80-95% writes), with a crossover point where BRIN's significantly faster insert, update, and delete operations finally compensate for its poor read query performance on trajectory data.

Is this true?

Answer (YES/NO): NO